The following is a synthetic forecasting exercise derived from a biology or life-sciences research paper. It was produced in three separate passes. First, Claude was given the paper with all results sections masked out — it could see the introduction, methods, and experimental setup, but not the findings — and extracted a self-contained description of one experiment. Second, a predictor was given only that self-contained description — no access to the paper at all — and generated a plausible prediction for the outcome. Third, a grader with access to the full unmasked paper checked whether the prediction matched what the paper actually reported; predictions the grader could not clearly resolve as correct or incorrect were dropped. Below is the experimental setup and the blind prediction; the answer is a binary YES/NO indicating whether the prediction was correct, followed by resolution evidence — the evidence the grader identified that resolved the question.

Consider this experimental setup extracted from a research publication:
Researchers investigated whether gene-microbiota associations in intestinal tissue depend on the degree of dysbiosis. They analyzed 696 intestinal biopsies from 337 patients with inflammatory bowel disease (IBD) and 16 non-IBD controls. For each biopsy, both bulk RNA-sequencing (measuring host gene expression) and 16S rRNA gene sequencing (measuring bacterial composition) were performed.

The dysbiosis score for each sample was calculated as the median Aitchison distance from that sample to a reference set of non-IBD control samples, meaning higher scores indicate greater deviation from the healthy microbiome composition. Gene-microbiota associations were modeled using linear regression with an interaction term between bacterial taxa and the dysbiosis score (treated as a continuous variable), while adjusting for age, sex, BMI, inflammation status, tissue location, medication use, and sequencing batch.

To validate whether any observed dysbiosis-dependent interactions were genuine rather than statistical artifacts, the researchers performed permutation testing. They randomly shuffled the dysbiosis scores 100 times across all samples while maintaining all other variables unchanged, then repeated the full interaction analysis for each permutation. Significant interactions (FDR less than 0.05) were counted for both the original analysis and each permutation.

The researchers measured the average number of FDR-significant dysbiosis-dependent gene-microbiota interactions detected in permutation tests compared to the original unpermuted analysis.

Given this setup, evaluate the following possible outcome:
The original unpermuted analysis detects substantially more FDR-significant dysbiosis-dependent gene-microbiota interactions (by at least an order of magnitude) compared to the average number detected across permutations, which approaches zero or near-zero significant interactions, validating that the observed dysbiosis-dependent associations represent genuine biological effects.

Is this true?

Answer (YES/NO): YES